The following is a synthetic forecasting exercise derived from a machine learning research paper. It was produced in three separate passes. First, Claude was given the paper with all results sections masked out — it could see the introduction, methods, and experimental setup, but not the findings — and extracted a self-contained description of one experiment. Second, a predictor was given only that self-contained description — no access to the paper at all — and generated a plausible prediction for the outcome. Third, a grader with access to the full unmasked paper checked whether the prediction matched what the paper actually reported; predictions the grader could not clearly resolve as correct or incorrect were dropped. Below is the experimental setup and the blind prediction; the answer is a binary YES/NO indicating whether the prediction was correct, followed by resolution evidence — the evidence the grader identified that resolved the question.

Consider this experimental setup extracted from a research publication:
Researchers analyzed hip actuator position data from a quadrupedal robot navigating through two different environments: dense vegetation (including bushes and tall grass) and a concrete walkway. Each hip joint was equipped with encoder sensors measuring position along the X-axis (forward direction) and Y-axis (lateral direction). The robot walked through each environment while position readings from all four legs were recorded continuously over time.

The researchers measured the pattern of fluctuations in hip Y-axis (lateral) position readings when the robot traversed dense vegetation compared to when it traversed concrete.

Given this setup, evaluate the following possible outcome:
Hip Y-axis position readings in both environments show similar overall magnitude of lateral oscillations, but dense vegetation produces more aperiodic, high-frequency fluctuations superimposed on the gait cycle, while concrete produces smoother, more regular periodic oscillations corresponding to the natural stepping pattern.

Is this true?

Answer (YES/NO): NO